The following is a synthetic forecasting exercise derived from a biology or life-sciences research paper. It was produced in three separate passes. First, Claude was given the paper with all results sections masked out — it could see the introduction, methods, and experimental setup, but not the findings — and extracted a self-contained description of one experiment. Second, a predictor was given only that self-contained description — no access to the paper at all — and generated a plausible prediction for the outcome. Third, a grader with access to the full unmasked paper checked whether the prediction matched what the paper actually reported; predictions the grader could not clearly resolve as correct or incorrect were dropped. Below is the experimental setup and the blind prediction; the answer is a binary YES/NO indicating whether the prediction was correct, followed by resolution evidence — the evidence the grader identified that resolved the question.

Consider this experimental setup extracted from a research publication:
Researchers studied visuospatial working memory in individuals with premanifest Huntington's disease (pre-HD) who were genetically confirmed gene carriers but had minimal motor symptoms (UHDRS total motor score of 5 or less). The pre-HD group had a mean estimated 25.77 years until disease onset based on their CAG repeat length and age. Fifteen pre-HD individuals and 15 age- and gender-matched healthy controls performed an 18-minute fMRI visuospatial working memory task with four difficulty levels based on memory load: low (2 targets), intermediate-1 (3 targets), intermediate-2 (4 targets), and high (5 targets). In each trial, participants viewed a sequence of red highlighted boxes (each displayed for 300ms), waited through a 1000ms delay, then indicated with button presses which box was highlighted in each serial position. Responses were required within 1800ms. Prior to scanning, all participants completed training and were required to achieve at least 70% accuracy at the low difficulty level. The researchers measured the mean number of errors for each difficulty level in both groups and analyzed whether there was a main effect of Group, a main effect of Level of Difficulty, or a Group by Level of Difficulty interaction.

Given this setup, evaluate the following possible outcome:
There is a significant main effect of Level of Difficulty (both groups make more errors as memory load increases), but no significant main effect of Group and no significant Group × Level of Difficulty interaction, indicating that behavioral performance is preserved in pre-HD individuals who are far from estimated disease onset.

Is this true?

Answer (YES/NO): NO